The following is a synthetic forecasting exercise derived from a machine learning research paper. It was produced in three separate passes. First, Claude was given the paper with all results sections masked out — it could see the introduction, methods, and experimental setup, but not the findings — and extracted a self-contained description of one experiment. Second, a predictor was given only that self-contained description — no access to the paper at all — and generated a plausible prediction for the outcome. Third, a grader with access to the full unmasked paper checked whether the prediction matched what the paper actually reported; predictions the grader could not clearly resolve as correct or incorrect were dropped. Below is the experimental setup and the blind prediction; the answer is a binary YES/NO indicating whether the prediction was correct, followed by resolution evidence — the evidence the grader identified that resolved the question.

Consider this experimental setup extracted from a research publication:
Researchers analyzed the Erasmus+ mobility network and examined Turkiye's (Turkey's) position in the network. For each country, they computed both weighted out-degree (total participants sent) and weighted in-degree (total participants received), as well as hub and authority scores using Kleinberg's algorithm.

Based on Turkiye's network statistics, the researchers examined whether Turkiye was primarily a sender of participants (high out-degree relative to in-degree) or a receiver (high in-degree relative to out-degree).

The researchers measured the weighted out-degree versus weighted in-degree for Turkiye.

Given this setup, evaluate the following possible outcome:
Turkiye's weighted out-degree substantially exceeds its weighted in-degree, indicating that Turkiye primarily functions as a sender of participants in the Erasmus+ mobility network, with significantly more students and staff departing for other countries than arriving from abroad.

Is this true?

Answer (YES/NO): YES